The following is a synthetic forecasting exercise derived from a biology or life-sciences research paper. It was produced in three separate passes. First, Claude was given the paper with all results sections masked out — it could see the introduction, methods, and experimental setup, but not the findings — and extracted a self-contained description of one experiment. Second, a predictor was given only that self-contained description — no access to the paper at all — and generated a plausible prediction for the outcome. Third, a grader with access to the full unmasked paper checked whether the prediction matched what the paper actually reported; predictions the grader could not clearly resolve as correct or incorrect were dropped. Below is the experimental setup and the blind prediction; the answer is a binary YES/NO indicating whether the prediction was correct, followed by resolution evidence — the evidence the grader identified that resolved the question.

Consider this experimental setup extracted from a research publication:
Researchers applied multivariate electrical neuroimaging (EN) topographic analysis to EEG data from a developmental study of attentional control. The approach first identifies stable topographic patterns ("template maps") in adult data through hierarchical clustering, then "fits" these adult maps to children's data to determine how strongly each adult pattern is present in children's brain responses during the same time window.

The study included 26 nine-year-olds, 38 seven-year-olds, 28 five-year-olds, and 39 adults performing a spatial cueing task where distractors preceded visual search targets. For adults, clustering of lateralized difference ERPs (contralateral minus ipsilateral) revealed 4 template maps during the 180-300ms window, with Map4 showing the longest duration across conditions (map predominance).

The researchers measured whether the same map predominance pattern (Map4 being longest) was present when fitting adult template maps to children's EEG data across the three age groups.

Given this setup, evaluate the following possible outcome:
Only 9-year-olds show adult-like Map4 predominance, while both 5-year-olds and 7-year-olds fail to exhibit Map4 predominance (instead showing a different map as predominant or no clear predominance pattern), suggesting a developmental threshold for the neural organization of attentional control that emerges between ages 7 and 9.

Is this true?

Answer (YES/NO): NO